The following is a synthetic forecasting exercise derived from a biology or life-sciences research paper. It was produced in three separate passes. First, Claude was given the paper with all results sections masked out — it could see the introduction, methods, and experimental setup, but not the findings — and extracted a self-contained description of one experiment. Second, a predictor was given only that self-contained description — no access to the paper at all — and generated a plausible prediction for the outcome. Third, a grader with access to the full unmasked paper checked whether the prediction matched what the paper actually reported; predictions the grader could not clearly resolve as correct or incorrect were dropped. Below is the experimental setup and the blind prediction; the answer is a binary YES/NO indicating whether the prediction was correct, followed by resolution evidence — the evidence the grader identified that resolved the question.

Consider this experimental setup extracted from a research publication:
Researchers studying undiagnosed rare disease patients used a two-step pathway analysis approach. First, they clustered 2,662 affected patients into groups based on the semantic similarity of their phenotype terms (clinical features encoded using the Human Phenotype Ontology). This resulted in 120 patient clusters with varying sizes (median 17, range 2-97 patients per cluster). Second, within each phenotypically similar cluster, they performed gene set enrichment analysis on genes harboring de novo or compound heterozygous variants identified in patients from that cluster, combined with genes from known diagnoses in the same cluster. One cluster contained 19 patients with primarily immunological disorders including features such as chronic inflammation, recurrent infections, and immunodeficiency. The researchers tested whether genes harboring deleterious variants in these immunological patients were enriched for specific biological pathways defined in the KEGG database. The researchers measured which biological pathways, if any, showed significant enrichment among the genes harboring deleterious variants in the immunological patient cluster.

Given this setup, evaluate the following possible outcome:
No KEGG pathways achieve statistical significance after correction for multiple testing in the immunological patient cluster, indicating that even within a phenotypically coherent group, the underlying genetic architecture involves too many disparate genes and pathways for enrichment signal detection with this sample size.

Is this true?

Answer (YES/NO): NO